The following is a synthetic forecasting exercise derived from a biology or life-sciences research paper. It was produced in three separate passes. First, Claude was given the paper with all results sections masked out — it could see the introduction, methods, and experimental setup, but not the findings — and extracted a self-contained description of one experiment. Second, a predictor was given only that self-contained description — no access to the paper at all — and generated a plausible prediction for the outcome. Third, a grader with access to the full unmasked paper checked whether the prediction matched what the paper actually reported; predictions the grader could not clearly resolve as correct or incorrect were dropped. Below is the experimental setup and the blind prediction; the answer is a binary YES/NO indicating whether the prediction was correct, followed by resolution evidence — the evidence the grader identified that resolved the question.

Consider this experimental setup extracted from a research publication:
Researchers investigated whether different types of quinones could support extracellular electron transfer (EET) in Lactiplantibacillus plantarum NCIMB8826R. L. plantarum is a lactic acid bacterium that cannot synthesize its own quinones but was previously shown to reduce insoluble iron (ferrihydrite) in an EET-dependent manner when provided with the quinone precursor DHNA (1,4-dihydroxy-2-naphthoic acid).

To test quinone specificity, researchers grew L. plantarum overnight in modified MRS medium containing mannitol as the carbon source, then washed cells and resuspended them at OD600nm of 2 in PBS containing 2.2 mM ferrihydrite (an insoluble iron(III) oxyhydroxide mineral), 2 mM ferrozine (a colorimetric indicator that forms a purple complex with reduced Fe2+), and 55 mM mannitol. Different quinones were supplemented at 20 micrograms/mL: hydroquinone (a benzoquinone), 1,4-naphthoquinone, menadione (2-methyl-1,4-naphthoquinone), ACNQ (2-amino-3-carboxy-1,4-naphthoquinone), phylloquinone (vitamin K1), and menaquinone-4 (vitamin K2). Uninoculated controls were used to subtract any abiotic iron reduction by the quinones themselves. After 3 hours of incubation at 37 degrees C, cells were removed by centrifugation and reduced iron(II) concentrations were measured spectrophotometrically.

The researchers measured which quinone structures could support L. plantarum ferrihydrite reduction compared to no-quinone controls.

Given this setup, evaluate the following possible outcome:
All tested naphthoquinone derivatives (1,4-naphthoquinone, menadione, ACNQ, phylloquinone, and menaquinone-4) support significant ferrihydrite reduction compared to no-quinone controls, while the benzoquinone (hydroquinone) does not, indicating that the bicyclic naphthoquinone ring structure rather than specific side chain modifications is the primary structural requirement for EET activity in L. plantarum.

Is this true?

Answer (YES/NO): NO